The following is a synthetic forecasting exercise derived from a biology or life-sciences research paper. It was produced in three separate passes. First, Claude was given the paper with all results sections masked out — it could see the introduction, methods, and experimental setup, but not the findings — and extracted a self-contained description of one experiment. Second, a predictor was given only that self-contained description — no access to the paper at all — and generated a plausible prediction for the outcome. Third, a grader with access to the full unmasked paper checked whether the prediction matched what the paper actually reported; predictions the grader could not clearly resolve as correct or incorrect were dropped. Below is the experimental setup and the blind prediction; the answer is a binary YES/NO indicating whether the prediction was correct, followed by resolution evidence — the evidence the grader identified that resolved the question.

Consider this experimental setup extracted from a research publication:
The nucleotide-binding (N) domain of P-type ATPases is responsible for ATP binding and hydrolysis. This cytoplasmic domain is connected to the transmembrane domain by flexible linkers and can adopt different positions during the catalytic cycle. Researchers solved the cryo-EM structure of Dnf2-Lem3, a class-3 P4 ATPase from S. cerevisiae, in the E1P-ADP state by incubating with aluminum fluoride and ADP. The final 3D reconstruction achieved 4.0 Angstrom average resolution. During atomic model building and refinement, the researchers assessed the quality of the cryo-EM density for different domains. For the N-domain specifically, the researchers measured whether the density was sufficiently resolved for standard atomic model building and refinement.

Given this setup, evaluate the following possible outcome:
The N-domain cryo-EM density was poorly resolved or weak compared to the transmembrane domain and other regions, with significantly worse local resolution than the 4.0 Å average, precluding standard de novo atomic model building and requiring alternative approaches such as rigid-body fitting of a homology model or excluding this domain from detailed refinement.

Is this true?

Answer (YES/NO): YES